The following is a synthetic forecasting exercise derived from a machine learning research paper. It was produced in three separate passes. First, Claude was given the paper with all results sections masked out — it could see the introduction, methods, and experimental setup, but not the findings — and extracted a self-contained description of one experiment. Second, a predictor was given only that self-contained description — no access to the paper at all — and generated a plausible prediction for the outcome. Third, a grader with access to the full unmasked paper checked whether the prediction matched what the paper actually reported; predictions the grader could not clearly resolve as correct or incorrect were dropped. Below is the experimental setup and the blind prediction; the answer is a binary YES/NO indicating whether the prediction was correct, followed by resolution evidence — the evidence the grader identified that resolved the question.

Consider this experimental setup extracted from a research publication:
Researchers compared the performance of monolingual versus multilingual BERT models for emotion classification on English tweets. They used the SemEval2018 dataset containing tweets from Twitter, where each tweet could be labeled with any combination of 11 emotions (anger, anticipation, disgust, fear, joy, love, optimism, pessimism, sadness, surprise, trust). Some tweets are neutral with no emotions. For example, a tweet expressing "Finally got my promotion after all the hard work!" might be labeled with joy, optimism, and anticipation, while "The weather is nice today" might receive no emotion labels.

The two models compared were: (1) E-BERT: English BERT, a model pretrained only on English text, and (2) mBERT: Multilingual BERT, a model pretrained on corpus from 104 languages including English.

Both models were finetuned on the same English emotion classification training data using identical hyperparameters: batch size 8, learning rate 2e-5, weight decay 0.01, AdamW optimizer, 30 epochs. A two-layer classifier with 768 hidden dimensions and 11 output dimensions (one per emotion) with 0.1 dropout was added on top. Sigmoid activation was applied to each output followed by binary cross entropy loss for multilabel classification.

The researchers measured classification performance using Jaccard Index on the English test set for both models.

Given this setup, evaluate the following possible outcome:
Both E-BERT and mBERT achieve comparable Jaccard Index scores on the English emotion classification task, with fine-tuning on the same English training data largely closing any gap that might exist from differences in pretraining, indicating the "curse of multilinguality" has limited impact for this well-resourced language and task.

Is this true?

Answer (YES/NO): NO